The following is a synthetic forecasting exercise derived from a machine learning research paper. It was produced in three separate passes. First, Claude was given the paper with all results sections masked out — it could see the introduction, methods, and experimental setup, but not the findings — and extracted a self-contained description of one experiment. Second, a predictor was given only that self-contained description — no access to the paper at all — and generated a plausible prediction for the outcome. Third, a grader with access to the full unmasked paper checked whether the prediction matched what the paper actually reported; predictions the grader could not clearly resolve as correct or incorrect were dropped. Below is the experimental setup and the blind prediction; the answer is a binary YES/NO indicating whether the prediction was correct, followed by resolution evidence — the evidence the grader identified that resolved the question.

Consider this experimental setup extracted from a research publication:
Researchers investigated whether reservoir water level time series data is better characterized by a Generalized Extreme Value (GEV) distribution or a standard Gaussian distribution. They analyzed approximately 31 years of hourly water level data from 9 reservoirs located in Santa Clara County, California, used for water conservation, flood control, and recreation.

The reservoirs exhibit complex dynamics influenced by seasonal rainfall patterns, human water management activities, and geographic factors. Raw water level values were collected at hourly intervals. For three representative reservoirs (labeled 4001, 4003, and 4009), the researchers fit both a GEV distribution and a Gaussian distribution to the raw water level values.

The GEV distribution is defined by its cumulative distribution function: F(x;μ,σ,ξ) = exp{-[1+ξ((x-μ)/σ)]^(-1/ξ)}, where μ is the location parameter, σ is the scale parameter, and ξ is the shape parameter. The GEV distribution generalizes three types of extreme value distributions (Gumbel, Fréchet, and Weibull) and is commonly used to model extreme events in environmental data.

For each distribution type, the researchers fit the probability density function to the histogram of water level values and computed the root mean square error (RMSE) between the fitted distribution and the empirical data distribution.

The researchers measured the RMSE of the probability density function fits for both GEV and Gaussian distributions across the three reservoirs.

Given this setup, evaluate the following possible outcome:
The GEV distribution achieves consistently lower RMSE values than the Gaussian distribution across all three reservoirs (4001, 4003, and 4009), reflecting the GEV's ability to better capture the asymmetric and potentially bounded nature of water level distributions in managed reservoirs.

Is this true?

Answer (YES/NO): YES